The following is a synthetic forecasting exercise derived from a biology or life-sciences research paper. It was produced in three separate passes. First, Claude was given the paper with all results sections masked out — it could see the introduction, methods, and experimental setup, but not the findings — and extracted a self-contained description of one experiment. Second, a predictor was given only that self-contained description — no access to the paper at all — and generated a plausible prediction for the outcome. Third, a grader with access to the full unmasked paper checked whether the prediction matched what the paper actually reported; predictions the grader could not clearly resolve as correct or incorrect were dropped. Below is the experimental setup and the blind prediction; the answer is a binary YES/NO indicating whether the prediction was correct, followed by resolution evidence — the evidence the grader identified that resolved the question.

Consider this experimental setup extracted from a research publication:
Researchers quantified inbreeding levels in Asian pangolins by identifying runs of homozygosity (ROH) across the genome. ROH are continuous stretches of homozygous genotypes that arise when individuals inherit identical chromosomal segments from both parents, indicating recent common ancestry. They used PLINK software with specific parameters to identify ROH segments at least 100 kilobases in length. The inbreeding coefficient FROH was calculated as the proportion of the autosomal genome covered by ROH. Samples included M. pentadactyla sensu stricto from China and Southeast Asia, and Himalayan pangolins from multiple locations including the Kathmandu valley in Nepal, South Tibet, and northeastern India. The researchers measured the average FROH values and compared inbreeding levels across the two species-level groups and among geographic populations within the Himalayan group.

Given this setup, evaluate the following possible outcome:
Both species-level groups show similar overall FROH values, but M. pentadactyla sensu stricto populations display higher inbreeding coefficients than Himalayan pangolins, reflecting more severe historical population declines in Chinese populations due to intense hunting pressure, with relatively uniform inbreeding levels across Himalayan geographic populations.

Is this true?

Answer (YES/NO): NO